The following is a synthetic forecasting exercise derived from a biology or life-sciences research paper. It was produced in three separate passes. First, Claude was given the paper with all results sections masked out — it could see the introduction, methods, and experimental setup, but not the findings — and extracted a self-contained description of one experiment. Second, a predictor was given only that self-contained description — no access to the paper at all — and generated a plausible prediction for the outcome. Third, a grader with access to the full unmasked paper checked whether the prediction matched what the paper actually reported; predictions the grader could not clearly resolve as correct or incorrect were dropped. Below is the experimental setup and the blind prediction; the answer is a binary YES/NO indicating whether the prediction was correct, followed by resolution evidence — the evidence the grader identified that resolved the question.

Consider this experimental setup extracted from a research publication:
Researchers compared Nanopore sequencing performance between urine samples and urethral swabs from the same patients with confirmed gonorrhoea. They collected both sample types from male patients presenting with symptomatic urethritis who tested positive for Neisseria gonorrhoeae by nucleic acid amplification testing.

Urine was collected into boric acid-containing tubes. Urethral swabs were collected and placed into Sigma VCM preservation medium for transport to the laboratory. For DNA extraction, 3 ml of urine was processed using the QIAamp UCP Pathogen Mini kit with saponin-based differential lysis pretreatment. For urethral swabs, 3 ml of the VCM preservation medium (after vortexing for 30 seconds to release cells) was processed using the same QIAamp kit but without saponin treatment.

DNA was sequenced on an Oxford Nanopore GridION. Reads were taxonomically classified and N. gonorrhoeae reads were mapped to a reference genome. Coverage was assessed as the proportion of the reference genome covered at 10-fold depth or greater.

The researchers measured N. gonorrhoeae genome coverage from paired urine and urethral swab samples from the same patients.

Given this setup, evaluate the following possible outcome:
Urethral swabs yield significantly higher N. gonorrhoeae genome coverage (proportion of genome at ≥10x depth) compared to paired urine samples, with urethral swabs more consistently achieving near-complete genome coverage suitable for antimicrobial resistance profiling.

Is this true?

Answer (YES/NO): NO